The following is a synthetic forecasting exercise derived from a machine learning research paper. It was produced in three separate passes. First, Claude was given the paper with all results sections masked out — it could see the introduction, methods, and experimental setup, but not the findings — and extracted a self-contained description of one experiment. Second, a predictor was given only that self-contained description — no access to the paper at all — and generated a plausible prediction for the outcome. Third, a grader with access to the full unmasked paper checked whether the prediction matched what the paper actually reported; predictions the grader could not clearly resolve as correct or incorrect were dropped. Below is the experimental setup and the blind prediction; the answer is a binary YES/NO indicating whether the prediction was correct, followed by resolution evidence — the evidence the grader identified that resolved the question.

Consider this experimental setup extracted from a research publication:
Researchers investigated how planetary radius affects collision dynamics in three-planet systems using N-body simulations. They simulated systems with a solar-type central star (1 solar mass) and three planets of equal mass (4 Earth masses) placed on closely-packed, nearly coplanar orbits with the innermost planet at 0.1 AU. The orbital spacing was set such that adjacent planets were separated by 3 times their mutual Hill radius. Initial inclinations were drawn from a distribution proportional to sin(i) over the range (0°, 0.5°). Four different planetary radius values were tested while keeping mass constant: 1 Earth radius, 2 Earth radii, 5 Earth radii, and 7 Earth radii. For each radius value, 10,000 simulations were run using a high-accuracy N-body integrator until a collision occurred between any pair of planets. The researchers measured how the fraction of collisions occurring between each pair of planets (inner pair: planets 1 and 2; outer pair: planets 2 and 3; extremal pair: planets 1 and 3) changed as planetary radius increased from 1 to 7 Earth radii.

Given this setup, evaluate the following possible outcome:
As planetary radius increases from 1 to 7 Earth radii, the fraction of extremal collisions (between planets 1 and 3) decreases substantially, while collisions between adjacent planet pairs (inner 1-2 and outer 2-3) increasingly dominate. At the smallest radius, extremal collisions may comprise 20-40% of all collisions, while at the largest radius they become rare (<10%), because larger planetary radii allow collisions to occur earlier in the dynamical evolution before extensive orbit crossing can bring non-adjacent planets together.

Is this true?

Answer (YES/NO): NO